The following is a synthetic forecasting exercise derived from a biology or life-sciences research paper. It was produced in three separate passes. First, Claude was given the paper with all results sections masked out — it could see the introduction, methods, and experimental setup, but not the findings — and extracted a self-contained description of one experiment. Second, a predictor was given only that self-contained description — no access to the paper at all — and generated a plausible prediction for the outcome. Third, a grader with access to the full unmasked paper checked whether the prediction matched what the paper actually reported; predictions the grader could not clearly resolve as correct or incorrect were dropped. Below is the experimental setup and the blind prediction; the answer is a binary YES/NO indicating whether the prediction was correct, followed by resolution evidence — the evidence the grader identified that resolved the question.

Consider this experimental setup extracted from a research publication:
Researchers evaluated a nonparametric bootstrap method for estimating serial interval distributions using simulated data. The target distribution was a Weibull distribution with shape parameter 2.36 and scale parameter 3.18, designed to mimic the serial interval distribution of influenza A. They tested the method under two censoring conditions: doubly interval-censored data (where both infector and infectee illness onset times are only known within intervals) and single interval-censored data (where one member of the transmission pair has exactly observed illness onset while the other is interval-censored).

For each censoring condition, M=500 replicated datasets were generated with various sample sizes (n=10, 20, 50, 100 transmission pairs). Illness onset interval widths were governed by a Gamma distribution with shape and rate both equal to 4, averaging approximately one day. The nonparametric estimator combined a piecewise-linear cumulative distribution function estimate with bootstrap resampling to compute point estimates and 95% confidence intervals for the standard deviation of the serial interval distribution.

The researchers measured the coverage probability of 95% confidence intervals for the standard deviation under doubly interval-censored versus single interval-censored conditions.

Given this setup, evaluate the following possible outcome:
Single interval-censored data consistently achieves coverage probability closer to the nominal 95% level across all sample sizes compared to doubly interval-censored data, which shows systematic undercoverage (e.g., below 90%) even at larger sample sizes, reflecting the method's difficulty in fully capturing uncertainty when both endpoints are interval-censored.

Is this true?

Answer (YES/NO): YES